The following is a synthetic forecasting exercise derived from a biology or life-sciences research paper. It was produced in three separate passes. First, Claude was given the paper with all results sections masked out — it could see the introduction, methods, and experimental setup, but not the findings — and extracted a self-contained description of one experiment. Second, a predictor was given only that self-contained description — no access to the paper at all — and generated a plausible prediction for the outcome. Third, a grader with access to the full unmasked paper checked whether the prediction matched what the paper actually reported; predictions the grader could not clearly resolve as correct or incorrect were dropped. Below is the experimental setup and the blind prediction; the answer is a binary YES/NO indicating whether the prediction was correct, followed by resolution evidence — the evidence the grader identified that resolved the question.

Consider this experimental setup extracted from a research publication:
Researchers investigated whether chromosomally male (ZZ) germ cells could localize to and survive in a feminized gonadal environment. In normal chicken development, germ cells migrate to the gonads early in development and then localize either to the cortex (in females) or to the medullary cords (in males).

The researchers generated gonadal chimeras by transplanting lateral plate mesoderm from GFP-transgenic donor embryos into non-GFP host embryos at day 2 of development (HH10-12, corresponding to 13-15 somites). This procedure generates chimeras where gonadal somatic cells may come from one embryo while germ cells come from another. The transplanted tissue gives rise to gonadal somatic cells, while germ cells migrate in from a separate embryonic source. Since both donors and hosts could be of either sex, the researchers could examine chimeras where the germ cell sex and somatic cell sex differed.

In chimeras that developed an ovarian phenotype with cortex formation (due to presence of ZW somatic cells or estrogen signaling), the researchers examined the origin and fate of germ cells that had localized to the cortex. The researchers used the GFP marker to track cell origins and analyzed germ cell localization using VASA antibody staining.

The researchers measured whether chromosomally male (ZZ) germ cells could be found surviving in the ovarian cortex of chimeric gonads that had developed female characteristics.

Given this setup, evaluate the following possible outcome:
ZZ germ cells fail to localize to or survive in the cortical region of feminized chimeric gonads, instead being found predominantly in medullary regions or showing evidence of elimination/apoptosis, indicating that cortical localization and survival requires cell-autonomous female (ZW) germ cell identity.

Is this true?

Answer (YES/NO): NO